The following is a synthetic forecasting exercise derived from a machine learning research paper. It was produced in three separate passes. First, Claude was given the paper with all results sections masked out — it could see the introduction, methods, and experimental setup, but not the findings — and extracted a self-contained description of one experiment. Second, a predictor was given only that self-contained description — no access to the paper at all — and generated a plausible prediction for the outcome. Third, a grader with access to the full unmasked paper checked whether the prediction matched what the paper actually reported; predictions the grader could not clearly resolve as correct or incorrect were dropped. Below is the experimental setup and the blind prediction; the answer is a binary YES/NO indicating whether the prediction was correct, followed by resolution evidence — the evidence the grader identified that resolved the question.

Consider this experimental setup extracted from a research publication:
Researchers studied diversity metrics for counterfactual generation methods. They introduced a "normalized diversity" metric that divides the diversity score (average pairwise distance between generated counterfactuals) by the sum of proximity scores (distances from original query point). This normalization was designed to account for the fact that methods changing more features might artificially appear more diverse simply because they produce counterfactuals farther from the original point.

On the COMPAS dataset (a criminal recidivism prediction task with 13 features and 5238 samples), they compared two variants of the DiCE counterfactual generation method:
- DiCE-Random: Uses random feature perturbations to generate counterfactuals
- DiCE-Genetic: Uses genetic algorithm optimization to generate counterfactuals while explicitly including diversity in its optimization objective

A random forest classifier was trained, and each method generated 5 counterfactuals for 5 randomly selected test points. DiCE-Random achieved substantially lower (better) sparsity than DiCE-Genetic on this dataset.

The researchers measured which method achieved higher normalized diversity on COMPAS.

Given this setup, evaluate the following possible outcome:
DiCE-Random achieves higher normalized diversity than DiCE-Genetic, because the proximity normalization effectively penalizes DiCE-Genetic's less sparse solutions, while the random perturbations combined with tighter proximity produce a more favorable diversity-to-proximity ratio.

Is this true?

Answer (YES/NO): YES